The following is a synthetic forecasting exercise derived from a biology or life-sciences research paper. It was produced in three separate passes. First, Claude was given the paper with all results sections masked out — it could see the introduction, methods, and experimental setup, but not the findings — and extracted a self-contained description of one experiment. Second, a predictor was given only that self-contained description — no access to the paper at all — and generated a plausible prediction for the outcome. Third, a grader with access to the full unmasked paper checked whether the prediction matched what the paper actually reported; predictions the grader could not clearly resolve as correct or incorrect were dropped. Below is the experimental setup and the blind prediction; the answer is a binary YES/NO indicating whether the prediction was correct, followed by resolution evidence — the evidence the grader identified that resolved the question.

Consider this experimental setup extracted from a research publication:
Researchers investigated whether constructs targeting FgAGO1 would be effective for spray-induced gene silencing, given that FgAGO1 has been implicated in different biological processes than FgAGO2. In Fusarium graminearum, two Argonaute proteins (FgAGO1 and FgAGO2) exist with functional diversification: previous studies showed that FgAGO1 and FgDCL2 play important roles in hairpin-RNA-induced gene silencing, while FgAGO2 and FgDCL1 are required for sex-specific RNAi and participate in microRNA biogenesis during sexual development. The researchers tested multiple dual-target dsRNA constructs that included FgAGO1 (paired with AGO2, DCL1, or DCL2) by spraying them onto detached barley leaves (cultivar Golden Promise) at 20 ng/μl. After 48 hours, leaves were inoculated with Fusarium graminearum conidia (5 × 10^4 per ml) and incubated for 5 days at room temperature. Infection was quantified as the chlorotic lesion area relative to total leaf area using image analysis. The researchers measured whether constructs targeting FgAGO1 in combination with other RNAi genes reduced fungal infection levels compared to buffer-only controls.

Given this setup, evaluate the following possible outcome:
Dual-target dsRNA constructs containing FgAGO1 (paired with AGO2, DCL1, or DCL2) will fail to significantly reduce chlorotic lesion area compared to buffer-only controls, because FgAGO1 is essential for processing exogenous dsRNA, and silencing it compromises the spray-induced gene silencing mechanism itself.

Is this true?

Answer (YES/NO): NO